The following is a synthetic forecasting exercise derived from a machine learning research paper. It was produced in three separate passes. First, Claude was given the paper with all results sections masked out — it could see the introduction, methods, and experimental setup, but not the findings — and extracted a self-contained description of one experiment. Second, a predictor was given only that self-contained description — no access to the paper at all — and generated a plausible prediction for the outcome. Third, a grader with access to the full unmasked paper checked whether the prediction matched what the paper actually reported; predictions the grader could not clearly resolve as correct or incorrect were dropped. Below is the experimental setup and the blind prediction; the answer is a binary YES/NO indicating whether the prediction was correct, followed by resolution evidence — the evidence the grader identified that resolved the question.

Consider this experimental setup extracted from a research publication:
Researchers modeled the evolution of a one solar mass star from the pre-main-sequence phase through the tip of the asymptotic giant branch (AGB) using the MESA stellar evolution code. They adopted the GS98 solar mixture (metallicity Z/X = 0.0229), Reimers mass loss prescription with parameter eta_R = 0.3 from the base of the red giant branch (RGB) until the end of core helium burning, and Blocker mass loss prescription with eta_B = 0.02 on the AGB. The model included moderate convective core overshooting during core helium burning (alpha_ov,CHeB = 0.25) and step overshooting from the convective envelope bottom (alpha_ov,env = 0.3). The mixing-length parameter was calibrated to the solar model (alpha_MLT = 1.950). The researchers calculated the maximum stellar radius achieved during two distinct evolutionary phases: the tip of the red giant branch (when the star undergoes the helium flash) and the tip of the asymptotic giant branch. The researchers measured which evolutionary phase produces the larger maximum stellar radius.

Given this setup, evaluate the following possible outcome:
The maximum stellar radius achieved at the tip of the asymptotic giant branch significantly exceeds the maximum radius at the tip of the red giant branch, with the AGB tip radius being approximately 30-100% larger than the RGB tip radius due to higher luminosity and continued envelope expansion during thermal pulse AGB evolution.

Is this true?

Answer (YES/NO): NO